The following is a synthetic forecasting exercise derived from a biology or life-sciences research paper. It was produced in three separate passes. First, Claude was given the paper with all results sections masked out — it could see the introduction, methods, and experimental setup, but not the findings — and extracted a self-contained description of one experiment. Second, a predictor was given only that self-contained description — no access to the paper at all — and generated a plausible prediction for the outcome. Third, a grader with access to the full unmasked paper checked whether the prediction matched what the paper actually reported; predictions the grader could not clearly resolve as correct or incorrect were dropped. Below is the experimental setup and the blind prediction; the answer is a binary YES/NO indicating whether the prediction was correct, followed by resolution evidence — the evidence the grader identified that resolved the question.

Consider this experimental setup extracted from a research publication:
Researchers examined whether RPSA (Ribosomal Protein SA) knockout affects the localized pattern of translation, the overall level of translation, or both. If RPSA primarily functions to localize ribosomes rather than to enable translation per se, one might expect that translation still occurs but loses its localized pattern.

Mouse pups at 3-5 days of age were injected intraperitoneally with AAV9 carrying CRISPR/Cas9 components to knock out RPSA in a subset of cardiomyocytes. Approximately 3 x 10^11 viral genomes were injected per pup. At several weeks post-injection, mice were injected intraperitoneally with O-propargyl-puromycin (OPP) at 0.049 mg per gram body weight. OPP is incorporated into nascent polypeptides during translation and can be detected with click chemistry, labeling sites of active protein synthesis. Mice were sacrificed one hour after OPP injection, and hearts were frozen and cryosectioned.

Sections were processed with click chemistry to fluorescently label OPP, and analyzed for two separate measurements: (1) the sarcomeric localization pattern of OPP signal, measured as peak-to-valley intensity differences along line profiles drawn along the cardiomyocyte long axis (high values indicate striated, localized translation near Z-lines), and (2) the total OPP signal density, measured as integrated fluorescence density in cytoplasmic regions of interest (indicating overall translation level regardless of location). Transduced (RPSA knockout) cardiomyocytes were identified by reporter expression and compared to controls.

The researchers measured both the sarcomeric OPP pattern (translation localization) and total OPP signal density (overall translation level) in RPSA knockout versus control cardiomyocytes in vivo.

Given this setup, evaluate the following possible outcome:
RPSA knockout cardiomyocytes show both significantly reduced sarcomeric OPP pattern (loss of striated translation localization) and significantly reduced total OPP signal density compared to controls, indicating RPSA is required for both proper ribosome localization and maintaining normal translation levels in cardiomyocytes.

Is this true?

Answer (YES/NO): YES